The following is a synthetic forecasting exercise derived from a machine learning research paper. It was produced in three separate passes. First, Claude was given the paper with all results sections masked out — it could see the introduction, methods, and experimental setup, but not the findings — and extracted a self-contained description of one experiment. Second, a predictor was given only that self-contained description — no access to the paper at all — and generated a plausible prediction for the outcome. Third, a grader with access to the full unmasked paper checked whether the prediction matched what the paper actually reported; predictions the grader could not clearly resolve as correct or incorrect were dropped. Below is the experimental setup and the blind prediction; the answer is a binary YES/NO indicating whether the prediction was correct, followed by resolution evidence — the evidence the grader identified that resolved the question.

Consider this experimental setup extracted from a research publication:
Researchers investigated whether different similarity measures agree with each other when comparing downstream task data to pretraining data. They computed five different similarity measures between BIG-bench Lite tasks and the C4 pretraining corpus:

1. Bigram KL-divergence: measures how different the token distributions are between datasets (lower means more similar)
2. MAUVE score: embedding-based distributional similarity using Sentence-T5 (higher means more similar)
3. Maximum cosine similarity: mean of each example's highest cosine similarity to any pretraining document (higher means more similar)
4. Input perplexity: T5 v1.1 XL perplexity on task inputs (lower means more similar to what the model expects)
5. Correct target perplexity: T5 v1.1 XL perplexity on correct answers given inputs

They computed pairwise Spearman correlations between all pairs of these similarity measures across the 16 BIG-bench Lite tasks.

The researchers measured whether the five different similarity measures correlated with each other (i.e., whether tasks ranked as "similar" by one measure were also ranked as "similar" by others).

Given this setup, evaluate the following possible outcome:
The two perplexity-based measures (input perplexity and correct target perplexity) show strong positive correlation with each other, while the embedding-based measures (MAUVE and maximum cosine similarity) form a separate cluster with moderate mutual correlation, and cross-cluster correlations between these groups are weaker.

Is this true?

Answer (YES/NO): NO